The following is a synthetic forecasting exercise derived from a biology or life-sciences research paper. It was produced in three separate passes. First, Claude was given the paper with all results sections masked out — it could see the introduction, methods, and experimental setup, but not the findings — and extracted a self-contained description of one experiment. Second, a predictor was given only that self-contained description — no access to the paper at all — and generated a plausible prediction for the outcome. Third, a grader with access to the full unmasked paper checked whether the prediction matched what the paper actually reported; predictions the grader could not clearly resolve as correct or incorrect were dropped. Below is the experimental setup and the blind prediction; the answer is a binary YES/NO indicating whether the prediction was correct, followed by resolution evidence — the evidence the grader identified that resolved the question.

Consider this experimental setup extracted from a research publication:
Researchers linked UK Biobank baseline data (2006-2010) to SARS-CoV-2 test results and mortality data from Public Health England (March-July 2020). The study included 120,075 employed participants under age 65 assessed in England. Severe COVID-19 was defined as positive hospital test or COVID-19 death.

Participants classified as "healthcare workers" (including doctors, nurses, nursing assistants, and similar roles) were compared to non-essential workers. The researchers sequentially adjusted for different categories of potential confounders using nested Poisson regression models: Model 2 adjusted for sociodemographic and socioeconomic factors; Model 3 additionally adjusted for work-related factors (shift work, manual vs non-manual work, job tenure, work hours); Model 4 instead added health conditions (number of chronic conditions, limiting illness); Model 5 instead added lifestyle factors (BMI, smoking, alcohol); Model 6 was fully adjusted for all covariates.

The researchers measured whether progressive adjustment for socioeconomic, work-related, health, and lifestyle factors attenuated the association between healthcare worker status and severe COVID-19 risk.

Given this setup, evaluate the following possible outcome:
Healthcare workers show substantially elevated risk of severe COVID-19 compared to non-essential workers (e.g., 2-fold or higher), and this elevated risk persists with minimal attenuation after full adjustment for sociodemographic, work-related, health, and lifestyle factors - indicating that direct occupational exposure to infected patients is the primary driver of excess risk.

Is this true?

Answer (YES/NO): YES